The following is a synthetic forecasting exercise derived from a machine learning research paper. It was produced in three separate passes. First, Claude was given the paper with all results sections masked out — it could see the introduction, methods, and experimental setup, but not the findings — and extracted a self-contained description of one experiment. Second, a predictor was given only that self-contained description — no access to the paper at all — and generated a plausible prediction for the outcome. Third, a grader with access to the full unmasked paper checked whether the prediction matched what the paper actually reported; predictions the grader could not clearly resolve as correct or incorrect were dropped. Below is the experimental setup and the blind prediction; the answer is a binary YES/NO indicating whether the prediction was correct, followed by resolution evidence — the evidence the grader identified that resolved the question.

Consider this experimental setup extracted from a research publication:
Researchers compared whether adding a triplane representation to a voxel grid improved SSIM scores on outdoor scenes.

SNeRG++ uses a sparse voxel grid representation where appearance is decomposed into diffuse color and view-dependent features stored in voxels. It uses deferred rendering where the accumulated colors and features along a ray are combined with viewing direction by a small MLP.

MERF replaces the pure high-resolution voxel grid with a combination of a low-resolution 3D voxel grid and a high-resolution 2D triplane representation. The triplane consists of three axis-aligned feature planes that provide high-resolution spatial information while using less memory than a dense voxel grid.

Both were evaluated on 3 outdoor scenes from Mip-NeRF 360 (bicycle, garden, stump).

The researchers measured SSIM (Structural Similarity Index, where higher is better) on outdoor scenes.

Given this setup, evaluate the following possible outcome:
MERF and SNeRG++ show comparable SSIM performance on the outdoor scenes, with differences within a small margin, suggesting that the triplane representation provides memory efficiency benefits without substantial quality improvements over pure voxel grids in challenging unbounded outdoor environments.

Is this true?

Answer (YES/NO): NO